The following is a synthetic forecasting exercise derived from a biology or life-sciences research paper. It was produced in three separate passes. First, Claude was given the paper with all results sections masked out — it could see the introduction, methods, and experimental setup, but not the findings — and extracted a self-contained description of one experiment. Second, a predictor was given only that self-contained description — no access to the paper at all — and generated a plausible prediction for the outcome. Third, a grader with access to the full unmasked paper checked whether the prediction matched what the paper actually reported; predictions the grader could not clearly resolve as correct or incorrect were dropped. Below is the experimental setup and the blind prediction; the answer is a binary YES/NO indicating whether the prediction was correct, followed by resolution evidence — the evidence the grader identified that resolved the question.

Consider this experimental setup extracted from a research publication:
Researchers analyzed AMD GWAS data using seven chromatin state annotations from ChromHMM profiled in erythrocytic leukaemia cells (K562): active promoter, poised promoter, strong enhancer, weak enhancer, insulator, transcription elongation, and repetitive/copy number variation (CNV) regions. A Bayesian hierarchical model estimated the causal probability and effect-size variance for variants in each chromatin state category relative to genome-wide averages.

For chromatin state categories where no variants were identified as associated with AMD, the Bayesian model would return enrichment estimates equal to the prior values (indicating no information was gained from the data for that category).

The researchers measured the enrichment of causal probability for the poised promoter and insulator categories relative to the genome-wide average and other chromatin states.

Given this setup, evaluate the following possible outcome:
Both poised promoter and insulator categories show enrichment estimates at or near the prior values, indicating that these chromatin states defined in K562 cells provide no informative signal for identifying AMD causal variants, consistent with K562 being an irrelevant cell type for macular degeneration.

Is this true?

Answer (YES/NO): NO